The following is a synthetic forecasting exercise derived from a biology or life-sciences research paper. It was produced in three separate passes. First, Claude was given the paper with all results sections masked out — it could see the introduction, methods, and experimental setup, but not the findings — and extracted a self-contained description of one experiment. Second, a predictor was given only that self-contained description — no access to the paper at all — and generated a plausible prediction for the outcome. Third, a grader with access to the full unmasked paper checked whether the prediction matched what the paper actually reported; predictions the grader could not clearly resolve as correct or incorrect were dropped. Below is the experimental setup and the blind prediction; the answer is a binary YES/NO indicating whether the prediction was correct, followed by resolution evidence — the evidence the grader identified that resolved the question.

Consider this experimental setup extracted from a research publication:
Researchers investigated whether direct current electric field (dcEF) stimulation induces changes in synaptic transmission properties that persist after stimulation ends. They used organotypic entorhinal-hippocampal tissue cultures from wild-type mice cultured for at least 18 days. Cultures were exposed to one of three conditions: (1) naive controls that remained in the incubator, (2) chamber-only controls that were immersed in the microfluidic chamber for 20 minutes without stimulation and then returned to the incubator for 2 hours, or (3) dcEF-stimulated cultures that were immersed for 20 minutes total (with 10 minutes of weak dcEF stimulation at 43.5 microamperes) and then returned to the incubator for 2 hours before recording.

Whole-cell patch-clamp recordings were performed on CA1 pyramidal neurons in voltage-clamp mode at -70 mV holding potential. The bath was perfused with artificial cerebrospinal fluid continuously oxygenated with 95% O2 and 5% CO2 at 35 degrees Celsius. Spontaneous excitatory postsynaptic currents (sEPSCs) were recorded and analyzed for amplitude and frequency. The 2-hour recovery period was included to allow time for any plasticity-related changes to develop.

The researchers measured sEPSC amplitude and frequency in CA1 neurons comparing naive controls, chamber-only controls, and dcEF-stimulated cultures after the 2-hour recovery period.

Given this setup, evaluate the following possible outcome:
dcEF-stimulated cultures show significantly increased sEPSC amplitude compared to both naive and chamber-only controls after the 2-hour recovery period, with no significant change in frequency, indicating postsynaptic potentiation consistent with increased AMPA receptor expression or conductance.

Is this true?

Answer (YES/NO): NO